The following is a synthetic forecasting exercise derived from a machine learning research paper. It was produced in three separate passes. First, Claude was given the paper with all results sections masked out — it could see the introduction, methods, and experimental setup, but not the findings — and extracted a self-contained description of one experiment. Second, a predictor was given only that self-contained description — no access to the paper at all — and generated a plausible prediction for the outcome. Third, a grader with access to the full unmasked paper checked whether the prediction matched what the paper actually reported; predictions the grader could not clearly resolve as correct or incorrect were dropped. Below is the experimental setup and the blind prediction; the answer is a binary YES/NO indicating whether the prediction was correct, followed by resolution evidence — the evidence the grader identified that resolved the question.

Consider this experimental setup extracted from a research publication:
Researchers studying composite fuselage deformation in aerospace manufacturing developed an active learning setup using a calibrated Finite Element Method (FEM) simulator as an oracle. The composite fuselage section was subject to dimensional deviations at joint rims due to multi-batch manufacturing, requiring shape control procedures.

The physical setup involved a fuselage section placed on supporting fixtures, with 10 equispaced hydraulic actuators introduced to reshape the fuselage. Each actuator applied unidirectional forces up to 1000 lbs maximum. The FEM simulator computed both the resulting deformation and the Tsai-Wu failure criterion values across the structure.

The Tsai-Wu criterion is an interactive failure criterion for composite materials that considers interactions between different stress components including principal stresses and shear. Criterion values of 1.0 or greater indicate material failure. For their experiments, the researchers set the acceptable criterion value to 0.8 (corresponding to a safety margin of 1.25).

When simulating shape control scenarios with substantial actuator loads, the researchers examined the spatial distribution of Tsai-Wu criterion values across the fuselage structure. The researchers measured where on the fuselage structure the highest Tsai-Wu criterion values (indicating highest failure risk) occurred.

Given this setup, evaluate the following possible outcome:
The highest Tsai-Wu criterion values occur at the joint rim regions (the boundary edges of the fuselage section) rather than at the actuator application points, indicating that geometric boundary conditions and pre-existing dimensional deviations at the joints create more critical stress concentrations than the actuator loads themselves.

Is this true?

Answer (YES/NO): NO